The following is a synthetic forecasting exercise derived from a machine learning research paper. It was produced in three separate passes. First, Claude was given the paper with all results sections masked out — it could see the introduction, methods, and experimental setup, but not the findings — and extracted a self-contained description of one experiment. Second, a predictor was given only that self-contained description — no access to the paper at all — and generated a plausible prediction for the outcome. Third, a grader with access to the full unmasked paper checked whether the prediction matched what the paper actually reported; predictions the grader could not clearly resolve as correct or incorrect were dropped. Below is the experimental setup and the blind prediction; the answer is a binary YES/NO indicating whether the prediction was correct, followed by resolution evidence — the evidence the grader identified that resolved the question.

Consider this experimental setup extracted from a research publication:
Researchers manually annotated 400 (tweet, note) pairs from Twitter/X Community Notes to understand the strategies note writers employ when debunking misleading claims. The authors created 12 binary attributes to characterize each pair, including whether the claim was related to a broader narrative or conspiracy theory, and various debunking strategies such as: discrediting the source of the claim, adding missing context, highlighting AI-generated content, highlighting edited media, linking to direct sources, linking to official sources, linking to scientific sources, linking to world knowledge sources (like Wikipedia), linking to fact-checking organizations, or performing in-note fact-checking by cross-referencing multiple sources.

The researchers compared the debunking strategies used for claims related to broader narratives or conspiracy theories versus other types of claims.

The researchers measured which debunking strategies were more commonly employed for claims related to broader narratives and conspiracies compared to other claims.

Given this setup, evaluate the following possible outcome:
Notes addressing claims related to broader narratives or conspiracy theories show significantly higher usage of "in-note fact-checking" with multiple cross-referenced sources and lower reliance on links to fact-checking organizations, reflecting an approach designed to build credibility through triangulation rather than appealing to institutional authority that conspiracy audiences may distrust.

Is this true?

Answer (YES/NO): NO